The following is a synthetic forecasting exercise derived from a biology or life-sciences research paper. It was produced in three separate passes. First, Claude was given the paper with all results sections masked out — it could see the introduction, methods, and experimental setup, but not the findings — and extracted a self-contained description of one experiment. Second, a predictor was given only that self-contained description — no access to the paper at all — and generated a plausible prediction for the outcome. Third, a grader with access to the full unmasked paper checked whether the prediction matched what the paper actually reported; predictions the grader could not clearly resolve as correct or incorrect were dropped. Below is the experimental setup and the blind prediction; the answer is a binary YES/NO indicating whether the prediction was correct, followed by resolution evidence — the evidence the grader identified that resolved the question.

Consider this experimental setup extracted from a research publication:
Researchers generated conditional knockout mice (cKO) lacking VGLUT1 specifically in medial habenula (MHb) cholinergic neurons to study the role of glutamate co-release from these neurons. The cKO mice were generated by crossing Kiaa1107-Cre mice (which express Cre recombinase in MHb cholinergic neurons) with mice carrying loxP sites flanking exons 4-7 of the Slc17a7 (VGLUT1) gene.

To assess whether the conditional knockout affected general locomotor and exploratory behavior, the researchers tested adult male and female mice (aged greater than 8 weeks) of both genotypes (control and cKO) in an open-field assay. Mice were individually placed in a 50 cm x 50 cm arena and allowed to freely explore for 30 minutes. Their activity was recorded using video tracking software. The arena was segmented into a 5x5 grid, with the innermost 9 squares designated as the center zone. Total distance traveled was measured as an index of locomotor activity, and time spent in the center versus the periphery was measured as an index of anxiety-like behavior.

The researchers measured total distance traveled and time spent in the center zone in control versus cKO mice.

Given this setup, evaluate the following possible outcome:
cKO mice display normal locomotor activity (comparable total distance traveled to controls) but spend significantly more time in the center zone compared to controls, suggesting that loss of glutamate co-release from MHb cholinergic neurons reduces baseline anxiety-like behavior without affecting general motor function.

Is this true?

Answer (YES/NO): NO